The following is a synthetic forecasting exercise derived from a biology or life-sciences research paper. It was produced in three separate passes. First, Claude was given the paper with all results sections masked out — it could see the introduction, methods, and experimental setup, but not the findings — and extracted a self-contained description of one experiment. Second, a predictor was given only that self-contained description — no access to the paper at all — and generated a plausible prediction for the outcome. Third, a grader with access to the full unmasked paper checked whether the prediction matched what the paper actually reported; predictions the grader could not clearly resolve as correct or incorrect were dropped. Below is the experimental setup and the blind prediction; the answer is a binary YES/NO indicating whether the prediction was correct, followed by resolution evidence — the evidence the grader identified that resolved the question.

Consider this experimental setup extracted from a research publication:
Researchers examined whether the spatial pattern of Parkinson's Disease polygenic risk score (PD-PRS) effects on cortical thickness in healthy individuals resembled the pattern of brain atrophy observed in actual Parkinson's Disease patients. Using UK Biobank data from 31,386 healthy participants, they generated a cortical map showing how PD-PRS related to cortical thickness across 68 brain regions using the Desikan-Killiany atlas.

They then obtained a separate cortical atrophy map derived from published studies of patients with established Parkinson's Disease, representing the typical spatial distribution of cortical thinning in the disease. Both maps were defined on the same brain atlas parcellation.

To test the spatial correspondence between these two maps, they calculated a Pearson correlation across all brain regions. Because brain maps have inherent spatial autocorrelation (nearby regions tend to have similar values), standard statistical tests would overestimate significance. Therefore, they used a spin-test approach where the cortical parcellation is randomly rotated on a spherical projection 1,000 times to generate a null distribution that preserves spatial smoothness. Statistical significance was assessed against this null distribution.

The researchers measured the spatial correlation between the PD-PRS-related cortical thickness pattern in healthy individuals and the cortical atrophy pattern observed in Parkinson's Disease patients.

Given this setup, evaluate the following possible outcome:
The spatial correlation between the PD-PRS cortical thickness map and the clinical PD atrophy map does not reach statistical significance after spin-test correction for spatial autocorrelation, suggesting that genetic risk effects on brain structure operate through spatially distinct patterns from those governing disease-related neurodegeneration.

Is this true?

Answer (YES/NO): NO